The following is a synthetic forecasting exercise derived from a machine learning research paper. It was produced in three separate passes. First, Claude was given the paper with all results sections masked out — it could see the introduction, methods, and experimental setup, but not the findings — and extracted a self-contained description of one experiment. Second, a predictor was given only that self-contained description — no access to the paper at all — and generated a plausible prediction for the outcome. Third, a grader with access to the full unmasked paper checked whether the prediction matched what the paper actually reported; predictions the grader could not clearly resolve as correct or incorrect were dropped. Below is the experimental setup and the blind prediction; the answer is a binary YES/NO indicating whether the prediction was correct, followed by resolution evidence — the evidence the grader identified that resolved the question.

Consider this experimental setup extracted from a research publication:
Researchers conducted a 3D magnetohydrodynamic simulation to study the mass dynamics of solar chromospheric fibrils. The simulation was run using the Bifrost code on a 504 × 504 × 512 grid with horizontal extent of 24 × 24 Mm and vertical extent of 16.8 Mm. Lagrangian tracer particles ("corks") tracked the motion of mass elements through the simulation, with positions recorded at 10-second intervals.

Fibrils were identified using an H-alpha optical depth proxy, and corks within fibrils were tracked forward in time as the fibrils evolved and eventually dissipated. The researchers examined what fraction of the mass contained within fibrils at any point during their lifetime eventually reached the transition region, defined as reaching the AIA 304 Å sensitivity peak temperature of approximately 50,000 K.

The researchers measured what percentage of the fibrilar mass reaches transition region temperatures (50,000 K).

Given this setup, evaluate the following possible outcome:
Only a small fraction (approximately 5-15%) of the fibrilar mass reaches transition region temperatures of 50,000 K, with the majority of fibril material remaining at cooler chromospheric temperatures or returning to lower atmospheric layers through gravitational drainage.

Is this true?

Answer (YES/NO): NO